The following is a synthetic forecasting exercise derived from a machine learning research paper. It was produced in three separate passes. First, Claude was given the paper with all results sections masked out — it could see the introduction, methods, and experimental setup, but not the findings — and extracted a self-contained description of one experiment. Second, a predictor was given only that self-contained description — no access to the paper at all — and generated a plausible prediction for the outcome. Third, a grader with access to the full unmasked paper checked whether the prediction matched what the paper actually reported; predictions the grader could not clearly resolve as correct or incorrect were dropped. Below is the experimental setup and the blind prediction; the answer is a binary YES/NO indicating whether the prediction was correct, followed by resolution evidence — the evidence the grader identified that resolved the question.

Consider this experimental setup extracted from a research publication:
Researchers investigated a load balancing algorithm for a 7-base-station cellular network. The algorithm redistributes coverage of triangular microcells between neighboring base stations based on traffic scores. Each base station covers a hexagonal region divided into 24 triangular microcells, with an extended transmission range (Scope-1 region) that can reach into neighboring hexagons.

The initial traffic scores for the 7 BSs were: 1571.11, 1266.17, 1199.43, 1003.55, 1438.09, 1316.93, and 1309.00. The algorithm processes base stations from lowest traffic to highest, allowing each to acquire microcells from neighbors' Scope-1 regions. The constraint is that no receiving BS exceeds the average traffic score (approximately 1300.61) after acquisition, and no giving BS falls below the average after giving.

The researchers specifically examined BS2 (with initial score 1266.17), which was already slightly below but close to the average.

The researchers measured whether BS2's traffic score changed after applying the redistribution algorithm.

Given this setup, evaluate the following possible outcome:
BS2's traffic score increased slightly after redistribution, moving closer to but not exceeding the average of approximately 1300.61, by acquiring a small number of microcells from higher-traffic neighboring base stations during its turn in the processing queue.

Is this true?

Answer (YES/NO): NO